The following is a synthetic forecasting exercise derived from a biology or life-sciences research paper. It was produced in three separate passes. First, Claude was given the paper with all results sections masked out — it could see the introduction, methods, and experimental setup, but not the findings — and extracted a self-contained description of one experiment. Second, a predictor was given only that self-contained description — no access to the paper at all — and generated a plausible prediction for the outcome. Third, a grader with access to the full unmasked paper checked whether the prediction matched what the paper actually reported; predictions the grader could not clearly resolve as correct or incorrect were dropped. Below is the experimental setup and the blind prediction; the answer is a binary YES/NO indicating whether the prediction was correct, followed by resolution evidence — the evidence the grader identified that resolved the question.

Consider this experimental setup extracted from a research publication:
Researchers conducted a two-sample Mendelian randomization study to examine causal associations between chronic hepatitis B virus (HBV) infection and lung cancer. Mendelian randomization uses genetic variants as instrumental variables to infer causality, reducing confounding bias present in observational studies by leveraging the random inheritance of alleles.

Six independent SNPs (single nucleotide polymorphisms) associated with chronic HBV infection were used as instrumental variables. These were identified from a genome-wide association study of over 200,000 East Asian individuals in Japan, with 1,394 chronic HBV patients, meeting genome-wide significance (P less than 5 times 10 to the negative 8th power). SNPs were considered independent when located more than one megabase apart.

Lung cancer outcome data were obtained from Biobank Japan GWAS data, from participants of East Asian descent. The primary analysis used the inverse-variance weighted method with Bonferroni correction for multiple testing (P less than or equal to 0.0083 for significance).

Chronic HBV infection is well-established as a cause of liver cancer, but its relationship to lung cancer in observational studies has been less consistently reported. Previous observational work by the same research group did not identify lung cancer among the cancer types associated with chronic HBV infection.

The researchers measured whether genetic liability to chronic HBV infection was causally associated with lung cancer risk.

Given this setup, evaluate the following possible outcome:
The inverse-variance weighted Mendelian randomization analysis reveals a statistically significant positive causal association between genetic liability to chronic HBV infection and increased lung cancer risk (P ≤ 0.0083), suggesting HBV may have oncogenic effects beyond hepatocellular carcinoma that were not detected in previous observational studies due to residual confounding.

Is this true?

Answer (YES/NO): YES